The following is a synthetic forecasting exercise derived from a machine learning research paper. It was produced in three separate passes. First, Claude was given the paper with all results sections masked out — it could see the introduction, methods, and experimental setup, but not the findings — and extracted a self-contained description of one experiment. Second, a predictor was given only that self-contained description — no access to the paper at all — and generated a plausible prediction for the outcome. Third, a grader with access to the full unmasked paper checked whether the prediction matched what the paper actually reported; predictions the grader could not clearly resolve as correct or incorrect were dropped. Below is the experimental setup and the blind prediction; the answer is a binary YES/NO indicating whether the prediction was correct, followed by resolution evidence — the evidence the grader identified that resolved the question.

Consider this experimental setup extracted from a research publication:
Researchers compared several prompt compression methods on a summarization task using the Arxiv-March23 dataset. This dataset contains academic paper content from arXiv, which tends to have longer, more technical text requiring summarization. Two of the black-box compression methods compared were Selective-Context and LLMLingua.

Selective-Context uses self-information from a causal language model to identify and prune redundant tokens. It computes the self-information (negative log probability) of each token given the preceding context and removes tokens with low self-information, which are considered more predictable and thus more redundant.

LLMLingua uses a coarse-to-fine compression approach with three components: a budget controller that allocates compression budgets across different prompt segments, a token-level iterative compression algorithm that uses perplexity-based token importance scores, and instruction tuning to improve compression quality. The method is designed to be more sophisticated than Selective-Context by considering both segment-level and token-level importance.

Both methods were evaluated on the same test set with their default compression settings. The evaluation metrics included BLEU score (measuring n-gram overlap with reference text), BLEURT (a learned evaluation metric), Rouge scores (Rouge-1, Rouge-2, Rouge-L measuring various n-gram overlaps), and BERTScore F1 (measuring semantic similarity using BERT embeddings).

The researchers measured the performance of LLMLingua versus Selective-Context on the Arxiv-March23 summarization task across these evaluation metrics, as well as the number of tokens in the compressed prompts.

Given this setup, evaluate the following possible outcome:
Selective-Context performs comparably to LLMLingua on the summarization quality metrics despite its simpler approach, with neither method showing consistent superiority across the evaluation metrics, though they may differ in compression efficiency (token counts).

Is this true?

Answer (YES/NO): NO